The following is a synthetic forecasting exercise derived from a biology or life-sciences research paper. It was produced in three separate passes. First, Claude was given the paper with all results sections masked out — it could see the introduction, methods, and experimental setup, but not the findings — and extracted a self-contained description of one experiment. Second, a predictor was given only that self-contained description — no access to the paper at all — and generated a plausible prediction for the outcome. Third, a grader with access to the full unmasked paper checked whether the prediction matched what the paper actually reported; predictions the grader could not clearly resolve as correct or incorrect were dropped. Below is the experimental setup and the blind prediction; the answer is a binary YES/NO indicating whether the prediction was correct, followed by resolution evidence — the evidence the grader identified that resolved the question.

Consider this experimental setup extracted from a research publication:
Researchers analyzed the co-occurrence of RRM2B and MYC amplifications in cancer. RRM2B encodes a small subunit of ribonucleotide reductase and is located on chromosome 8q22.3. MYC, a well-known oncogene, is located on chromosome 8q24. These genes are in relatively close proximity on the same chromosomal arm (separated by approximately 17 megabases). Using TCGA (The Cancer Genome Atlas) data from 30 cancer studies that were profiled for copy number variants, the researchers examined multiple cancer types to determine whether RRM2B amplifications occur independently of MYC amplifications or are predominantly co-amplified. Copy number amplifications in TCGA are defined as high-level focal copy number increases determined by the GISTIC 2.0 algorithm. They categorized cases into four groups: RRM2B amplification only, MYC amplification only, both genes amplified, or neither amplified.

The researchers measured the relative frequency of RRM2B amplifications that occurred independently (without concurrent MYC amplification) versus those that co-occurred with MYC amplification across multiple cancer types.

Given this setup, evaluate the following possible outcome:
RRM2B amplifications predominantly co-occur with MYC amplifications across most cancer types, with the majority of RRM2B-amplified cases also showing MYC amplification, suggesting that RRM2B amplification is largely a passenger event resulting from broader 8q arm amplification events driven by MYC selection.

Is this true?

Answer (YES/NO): NO